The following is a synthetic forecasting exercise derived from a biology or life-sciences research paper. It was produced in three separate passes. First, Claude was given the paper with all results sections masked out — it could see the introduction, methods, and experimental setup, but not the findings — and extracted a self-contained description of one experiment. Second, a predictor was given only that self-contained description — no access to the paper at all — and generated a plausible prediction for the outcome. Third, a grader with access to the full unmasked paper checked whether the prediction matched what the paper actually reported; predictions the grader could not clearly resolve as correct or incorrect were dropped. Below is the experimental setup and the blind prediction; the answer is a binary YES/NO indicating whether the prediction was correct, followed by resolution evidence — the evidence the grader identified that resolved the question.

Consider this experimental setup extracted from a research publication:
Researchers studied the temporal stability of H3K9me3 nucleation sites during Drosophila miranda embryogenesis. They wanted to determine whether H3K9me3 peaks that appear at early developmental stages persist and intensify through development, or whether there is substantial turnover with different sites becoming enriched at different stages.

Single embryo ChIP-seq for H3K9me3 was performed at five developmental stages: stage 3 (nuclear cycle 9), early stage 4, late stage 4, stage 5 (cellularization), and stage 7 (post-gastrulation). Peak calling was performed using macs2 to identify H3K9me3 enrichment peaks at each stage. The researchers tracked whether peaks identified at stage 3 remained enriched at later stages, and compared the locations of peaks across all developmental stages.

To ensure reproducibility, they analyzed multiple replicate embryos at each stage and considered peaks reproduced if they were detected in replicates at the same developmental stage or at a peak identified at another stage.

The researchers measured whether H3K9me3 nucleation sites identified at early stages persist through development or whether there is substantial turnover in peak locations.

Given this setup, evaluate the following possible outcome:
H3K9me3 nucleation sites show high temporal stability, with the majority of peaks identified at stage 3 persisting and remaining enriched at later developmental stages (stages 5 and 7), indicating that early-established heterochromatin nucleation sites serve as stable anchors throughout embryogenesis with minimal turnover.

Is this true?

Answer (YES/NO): NO